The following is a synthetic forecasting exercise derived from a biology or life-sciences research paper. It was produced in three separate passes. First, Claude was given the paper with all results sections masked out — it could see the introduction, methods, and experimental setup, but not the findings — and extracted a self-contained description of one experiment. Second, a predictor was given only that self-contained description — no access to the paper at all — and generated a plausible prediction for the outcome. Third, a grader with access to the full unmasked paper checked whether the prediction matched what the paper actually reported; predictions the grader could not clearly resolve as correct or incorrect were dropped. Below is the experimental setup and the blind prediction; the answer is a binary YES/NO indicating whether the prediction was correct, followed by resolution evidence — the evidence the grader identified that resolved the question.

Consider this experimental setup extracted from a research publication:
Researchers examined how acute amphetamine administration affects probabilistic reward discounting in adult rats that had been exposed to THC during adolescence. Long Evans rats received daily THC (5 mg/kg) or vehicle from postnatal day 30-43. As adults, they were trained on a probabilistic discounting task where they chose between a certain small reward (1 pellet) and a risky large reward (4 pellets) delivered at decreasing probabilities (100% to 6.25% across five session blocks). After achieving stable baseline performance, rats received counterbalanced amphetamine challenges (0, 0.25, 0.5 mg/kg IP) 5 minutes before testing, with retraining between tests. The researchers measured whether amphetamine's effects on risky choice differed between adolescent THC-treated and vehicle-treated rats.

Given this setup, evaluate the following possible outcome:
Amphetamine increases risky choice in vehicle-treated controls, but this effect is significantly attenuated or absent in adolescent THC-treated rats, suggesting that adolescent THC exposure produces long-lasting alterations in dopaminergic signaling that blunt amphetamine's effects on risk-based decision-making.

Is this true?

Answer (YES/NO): NO